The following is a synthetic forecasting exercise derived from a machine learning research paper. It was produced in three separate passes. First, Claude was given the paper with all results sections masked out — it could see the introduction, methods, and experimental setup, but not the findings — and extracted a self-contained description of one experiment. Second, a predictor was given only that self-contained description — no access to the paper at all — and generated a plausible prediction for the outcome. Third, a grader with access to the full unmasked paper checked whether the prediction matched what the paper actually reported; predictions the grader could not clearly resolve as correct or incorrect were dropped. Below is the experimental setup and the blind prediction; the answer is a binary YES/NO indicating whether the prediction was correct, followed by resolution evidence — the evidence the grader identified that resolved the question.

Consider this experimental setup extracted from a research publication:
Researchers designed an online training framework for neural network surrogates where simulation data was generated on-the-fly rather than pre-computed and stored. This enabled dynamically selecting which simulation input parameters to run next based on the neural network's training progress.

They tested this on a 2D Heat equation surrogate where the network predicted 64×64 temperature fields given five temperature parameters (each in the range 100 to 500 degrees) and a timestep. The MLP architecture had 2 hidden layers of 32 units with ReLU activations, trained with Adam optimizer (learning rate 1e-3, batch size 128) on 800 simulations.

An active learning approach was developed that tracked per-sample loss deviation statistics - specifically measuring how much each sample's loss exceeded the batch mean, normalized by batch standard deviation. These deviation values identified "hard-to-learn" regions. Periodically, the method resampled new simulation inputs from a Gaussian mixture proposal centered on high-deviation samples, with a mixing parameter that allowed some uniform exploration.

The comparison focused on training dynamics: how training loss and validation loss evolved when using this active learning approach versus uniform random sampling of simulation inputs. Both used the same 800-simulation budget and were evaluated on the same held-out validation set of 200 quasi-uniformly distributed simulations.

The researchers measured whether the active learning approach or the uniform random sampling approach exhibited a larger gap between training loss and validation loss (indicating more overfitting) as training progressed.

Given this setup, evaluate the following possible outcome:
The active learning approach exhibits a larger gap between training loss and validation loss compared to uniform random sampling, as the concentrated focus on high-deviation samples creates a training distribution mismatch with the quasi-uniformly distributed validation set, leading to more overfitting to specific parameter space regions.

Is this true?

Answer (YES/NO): NO